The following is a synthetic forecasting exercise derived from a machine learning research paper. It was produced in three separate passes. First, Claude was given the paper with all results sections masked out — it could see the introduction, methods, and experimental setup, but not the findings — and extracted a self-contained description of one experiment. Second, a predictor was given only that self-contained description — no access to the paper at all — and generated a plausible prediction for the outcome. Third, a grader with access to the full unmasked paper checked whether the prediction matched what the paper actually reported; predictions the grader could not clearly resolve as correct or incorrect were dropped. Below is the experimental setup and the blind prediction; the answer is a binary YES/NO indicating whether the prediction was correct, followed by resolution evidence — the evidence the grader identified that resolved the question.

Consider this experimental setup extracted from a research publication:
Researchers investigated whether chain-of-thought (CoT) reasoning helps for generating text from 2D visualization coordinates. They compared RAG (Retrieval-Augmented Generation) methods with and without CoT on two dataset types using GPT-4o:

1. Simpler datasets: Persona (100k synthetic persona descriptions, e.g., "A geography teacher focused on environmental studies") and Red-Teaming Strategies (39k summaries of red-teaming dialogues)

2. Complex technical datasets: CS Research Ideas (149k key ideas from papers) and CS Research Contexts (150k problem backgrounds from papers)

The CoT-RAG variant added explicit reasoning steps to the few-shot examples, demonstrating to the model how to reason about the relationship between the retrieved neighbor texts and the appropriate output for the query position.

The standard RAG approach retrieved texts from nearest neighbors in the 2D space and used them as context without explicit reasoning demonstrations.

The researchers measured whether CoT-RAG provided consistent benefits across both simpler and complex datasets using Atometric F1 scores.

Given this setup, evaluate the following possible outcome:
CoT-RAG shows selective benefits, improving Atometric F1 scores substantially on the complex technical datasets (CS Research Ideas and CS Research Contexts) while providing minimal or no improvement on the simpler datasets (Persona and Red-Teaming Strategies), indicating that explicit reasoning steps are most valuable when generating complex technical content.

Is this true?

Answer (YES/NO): NO